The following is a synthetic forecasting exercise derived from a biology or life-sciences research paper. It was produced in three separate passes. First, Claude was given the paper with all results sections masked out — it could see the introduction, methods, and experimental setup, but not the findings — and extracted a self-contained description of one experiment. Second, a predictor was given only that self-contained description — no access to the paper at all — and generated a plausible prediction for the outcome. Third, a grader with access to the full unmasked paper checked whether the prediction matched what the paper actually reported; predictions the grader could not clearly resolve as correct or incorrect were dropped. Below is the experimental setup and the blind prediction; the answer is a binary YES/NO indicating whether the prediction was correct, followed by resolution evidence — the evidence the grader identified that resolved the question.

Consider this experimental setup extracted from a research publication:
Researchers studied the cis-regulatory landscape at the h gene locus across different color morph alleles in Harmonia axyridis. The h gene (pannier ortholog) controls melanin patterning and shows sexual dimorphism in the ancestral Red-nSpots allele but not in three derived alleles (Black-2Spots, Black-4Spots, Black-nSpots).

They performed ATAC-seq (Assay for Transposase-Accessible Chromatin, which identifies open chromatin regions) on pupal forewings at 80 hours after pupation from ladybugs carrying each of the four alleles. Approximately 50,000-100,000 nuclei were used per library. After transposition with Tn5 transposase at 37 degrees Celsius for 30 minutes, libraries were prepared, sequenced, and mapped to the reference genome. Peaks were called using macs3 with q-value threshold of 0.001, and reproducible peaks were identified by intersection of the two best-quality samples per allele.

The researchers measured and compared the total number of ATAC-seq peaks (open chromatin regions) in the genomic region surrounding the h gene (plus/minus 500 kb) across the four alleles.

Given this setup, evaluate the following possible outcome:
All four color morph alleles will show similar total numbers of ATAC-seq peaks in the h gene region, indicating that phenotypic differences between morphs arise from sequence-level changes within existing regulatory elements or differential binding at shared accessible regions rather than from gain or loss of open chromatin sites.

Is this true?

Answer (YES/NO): NO